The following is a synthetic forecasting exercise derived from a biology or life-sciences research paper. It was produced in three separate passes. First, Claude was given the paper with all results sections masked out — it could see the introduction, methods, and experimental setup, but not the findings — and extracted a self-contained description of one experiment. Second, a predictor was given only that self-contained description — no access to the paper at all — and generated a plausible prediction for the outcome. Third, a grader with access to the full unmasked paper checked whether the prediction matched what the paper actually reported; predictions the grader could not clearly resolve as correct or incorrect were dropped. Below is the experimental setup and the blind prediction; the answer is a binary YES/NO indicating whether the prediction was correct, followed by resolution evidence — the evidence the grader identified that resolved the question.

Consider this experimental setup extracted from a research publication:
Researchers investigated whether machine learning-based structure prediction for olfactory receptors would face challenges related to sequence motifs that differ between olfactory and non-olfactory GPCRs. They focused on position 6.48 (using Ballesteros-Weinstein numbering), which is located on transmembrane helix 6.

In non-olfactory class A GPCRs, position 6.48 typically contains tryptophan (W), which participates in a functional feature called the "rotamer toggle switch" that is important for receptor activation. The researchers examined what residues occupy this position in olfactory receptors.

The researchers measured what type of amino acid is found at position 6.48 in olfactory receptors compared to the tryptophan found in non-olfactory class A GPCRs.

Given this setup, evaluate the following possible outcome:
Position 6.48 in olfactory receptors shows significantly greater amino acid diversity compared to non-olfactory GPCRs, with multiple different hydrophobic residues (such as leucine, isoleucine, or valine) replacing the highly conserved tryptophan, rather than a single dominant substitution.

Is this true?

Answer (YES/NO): NO